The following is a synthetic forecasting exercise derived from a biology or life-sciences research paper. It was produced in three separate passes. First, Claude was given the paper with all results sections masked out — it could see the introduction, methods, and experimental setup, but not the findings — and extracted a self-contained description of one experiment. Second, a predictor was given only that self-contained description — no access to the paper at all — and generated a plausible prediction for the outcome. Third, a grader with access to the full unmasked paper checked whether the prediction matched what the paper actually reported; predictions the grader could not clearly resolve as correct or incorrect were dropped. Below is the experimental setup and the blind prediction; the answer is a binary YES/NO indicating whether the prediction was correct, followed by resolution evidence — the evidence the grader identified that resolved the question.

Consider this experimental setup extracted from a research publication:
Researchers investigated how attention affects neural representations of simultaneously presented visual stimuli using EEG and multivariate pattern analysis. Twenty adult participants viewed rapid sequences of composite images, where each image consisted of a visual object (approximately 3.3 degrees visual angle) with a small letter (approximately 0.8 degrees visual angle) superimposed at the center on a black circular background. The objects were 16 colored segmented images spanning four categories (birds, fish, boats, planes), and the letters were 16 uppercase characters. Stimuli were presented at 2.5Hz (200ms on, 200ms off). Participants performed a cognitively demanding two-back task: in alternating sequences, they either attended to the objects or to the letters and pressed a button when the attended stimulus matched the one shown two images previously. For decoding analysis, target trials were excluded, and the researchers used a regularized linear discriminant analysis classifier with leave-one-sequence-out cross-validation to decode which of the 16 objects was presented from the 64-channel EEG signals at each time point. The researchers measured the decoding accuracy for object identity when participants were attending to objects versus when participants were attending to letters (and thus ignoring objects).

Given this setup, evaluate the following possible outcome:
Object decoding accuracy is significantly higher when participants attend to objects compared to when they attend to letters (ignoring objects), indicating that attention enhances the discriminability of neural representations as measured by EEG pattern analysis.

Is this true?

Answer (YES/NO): YES